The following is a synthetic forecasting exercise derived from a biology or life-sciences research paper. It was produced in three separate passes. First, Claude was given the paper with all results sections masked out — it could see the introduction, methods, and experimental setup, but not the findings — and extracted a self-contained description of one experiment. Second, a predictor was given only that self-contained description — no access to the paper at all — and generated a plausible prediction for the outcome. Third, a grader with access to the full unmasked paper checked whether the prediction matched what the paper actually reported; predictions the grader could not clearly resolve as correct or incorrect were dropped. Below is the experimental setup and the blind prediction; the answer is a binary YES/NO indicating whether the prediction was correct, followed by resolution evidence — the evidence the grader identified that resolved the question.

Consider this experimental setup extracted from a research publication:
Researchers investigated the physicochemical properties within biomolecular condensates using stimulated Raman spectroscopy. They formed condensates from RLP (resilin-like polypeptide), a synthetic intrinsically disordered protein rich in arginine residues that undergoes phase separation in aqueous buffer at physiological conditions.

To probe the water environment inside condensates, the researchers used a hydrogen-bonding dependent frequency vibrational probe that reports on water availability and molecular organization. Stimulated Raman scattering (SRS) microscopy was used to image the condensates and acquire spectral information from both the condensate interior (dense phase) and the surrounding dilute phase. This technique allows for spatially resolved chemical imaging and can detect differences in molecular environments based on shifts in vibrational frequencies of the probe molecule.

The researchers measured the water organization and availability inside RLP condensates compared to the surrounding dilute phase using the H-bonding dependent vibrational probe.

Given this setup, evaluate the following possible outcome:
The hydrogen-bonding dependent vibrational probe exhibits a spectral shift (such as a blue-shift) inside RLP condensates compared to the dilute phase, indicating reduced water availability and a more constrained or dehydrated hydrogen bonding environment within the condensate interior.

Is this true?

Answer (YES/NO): NO